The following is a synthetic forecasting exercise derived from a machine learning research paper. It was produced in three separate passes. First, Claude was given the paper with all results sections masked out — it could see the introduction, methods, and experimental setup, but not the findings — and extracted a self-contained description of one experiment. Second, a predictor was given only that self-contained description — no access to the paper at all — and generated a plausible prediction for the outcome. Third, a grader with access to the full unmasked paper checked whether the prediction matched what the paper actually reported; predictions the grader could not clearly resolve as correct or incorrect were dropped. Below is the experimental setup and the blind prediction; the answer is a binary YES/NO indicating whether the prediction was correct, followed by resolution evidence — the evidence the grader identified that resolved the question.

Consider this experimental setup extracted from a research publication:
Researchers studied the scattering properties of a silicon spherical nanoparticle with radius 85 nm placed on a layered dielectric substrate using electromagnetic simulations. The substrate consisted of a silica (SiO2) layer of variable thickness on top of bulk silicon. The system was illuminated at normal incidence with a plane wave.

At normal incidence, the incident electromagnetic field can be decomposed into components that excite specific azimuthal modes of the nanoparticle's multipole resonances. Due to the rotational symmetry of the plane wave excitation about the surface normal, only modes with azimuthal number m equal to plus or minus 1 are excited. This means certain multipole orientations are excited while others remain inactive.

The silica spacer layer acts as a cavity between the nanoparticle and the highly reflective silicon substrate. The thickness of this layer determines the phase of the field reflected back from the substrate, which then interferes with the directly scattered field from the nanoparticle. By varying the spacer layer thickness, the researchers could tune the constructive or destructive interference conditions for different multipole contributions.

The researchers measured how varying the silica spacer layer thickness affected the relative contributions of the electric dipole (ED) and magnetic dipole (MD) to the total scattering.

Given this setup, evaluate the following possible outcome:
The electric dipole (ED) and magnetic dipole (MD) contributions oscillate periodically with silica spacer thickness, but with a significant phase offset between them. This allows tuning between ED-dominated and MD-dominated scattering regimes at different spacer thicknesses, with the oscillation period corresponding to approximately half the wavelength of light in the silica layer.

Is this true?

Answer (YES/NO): NO